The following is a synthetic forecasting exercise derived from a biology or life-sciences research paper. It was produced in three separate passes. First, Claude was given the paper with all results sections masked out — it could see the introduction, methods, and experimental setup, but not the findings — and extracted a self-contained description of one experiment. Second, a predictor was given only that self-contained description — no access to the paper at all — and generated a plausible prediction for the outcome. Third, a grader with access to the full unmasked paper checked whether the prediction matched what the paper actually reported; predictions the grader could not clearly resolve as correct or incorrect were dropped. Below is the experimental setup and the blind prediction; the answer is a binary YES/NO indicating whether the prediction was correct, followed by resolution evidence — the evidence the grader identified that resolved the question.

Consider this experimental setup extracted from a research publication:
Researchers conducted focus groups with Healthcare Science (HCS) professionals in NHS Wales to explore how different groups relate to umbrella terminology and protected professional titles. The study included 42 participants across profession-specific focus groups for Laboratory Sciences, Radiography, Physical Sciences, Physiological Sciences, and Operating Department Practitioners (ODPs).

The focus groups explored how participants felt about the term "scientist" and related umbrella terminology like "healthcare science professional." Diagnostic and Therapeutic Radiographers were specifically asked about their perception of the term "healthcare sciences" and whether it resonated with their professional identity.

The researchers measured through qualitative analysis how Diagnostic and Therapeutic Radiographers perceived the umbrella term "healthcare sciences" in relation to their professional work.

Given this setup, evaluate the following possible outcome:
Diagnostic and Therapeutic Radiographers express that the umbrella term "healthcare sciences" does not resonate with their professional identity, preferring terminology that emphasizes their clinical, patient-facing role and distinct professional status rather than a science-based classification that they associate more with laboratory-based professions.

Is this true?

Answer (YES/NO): YES